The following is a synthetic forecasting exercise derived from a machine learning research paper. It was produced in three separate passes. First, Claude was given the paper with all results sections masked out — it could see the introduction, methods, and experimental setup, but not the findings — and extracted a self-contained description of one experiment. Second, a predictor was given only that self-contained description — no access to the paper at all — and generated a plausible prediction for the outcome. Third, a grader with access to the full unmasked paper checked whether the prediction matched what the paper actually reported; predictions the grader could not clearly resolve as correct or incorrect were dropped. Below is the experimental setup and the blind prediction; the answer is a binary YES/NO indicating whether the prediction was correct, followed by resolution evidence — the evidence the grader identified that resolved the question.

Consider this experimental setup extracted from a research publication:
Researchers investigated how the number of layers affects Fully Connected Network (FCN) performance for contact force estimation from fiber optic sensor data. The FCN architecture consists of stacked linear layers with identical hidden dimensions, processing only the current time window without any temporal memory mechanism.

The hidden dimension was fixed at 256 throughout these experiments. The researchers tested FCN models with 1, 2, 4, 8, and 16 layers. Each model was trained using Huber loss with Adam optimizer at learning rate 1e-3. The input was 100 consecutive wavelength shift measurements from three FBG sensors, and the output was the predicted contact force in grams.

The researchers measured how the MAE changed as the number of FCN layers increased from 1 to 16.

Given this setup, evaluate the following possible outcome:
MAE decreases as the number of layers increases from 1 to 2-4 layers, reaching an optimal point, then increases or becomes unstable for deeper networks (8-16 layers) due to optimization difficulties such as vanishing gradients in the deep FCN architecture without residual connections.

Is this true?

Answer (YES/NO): NO